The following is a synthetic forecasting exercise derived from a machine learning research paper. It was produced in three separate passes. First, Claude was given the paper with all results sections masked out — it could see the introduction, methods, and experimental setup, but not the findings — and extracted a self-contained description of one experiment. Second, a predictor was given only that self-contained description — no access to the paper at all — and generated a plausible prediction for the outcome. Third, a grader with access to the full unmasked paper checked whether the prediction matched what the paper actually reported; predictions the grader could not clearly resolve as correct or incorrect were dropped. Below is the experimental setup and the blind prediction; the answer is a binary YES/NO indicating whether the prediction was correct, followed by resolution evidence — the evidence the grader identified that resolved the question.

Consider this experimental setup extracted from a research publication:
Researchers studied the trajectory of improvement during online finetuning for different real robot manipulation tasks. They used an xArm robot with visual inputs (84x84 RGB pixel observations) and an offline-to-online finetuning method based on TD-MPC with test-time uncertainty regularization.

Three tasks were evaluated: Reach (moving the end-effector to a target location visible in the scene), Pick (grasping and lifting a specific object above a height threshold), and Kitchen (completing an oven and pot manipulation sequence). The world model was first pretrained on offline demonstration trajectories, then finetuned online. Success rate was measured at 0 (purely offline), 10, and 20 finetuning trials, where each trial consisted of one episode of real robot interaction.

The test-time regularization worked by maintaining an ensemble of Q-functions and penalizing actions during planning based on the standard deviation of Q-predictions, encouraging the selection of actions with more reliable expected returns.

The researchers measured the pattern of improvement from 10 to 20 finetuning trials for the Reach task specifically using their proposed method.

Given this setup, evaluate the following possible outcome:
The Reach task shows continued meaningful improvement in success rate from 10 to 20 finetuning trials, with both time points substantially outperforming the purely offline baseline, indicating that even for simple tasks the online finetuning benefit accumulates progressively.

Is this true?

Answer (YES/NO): NO